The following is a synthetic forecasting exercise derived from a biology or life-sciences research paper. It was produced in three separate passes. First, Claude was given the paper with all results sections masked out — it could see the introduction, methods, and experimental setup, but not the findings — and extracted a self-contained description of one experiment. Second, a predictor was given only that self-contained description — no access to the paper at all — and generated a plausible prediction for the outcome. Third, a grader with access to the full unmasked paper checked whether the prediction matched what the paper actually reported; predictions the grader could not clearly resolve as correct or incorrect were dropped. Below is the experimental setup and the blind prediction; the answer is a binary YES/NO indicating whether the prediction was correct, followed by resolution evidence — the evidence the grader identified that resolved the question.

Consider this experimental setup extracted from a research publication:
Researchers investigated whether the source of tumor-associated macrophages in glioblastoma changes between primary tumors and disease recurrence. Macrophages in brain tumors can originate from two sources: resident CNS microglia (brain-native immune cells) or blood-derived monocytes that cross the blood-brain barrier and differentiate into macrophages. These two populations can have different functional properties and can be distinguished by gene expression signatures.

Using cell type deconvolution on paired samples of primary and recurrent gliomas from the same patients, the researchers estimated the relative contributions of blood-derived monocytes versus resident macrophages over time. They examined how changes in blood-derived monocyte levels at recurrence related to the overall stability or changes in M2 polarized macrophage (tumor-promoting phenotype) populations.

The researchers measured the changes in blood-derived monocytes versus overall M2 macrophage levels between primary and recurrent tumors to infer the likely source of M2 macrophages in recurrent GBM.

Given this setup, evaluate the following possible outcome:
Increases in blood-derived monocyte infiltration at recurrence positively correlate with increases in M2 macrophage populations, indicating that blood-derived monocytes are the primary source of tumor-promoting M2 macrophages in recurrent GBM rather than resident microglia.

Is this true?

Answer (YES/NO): NO